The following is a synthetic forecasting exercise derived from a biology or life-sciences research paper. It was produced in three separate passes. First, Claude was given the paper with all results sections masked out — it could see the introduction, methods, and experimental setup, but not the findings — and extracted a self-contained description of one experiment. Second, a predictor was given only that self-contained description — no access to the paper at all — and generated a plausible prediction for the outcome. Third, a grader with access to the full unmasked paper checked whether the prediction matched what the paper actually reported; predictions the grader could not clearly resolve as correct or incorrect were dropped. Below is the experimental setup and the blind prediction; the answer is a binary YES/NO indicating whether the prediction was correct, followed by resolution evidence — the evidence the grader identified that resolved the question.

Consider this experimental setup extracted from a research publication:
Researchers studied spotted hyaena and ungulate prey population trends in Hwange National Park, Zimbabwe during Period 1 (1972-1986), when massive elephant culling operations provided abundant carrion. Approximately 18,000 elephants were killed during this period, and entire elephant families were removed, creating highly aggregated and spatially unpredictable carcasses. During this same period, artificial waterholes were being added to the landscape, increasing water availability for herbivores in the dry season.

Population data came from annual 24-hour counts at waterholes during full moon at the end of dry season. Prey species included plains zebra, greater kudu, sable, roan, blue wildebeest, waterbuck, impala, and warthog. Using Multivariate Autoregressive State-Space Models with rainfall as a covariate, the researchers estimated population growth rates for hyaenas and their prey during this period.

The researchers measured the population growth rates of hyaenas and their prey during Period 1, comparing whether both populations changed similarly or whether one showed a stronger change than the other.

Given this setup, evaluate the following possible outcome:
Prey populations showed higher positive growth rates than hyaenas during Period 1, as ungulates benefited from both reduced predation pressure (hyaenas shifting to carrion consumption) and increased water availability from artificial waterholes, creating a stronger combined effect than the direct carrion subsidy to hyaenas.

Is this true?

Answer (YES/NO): NO